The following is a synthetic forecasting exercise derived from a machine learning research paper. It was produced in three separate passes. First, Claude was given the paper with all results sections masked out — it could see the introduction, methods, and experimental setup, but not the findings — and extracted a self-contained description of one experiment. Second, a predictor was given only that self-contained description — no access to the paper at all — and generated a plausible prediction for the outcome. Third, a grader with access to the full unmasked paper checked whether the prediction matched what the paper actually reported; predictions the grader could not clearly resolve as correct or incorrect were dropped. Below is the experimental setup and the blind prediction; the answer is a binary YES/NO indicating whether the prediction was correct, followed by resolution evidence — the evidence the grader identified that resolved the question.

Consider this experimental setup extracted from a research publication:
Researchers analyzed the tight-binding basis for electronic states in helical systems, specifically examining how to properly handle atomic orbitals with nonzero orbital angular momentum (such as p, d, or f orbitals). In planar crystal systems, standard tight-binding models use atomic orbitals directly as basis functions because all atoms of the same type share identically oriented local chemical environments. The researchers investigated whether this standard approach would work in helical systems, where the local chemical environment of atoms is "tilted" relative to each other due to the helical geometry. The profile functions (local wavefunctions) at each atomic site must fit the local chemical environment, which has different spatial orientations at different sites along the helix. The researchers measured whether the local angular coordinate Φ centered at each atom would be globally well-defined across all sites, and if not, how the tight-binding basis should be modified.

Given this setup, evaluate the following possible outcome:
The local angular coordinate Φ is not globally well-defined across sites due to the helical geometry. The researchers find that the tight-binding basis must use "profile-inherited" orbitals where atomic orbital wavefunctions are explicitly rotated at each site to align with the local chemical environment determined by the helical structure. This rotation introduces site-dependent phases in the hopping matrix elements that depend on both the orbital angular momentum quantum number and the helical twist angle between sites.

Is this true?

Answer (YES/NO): YES